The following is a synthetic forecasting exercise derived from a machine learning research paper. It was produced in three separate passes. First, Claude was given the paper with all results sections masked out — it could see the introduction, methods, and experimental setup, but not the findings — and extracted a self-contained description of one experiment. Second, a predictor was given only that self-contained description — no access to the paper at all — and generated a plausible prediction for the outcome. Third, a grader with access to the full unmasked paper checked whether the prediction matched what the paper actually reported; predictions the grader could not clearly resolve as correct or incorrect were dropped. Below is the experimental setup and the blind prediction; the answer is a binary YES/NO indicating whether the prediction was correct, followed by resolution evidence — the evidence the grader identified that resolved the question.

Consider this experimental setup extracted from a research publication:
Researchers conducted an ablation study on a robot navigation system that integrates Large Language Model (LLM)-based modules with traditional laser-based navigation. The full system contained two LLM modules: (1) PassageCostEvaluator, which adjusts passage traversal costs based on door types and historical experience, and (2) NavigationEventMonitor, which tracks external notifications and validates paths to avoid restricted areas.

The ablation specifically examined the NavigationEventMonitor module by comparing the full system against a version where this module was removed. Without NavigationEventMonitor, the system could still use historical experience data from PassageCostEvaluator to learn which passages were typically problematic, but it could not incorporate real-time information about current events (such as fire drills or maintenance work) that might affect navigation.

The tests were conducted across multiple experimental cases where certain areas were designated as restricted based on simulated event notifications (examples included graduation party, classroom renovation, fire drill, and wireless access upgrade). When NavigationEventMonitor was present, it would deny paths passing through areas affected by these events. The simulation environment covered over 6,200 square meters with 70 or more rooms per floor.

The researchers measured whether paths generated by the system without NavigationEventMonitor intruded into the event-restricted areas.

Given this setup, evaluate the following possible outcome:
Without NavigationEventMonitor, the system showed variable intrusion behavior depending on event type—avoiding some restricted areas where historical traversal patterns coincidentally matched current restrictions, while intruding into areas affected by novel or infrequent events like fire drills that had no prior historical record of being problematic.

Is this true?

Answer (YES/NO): NO